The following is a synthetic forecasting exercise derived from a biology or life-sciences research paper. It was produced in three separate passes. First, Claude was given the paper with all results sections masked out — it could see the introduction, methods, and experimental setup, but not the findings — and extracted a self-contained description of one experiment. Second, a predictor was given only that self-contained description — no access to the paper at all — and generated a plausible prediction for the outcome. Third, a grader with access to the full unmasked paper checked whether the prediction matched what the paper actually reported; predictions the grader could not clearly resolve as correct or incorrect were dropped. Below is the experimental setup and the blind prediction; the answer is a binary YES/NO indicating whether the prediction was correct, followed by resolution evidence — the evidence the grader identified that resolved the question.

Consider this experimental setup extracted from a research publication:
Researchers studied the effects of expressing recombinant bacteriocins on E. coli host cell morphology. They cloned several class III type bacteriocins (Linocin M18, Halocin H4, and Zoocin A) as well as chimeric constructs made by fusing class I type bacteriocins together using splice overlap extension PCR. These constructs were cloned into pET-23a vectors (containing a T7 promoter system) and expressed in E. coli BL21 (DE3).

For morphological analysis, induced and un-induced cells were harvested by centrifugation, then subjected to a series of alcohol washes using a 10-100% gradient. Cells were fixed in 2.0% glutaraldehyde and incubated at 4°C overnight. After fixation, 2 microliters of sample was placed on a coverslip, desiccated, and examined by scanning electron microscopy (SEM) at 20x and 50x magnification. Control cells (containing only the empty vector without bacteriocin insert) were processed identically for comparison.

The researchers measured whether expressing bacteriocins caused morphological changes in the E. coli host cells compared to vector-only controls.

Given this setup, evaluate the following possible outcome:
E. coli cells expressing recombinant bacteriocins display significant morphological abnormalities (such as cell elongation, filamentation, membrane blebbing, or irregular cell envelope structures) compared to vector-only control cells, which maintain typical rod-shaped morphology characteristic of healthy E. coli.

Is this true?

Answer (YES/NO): YES